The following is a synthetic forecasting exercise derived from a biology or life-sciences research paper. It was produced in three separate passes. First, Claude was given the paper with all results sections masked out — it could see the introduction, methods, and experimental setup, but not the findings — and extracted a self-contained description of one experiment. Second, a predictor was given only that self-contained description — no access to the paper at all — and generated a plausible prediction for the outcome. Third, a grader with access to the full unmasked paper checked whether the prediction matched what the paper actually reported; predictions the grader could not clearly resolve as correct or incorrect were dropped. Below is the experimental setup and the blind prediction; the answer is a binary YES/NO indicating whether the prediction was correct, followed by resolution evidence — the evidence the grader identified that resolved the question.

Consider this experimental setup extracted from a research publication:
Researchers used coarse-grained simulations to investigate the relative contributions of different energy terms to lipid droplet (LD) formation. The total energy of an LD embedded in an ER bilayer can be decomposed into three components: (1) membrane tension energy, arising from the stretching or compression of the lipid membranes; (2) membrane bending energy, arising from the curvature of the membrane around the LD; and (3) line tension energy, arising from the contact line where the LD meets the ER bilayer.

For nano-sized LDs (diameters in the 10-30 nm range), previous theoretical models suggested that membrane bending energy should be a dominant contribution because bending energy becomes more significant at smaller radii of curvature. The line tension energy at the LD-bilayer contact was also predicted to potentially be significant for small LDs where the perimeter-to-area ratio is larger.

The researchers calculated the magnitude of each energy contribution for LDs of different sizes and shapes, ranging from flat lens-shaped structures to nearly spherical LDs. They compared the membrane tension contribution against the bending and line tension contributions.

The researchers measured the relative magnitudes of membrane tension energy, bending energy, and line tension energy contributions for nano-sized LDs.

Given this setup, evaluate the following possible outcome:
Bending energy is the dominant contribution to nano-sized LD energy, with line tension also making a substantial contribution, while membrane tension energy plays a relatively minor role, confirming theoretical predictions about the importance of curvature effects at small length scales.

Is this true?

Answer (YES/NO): NO